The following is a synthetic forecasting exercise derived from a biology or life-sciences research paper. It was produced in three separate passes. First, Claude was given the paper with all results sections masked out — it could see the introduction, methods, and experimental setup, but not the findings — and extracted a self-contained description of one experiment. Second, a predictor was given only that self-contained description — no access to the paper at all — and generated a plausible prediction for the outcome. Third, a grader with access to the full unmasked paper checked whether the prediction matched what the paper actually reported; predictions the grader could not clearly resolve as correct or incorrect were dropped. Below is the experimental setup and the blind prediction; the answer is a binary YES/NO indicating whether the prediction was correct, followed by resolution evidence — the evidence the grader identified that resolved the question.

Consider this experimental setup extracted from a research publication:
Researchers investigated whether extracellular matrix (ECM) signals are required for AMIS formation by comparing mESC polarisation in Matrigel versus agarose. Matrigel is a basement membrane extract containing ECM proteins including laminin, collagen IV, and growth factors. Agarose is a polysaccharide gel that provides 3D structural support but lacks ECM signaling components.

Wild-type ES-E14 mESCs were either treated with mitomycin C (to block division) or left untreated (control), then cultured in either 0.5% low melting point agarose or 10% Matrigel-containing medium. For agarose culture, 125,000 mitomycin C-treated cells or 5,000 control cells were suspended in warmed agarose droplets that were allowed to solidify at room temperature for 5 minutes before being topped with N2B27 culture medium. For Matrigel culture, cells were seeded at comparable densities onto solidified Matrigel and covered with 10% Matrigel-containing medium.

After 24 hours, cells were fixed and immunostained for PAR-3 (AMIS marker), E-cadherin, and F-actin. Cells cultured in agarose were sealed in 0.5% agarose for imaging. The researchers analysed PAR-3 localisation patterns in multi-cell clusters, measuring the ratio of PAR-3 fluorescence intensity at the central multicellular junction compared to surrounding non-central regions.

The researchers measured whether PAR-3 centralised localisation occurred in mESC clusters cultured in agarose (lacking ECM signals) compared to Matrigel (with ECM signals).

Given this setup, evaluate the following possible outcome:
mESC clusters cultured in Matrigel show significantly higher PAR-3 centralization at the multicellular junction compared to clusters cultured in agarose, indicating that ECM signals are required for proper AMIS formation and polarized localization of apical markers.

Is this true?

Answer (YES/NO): NO